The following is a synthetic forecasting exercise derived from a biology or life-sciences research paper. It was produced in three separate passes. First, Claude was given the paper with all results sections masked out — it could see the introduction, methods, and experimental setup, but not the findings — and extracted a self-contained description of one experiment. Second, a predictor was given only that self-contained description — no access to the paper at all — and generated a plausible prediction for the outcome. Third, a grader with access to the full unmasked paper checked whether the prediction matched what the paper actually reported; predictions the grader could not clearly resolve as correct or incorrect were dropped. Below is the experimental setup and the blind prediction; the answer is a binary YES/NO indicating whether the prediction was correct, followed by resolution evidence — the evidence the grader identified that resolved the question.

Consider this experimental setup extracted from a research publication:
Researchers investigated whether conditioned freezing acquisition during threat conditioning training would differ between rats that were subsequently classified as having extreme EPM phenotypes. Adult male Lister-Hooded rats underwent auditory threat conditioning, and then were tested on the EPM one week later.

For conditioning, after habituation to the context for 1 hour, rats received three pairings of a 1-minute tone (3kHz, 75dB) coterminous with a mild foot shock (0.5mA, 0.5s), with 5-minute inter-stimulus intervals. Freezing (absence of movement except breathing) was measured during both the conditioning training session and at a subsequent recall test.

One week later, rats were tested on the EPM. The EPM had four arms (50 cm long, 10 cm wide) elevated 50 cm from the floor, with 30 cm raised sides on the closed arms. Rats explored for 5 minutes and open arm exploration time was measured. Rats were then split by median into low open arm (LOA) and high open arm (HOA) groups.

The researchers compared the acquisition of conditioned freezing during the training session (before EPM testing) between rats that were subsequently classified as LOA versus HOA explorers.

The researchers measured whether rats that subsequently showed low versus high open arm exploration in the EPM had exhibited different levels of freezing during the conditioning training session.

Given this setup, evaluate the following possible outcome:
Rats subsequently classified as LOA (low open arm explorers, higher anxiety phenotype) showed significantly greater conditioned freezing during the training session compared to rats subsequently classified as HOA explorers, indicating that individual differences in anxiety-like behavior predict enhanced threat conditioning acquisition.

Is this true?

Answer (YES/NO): NO